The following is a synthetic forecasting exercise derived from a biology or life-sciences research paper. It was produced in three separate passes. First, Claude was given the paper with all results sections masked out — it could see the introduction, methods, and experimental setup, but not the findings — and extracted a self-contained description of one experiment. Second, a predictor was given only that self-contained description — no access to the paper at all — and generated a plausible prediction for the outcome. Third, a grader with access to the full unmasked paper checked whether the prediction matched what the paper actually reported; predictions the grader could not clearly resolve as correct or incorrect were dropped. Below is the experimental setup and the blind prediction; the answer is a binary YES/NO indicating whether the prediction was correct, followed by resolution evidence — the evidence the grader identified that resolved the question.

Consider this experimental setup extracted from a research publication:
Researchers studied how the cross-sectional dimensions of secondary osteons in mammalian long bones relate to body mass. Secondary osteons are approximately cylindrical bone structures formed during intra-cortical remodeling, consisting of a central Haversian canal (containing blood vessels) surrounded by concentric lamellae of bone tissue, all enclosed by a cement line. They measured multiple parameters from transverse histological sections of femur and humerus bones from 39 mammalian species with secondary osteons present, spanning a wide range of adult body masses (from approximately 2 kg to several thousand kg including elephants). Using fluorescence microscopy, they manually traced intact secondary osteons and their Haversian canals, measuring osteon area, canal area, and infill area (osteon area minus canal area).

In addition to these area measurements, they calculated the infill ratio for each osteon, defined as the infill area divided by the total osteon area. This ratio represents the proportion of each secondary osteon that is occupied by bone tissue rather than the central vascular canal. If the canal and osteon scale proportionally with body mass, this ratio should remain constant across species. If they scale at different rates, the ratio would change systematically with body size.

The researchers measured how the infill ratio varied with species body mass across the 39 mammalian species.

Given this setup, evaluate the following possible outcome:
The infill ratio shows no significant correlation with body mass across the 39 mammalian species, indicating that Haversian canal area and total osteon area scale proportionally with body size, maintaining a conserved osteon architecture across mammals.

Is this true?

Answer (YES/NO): YES